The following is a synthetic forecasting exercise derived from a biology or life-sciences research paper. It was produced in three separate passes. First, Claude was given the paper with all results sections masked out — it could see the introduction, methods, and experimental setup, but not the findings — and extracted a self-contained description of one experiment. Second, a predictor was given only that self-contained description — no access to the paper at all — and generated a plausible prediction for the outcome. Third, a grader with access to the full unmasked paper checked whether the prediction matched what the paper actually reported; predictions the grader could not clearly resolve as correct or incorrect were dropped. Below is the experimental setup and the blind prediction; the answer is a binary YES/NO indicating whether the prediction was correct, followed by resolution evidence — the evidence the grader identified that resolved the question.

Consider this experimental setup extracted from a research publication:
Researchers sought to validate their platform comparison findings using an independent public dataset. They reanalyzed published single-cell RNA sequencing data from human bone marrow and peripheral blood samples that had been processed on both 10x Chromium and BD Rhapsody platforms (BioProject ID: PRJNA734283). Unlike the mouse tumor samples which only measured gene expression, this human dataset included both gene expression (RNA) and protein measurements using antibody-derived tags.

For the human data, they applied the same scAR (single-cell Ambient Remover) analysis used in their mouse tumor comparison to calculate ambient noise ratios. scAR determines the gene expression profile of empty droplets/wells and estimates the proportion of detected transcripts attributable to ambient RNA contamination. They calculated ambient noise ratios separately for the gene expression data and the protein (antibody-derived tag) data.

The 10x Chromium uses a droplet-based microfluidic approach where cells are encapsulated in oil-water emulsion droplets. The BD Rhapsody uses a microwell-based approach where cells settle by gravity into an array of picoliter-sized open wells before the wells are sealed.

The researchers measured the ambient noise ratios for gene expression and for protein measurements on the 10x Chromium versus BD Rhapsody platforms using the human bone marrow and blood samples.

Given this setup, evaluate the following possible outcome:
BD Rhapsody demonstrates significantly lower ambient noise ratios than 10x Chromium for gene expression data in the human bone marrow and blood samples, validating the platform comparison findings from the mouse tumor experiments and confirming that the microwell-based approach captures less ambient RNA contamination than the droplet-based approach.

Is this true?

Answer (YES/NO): NO